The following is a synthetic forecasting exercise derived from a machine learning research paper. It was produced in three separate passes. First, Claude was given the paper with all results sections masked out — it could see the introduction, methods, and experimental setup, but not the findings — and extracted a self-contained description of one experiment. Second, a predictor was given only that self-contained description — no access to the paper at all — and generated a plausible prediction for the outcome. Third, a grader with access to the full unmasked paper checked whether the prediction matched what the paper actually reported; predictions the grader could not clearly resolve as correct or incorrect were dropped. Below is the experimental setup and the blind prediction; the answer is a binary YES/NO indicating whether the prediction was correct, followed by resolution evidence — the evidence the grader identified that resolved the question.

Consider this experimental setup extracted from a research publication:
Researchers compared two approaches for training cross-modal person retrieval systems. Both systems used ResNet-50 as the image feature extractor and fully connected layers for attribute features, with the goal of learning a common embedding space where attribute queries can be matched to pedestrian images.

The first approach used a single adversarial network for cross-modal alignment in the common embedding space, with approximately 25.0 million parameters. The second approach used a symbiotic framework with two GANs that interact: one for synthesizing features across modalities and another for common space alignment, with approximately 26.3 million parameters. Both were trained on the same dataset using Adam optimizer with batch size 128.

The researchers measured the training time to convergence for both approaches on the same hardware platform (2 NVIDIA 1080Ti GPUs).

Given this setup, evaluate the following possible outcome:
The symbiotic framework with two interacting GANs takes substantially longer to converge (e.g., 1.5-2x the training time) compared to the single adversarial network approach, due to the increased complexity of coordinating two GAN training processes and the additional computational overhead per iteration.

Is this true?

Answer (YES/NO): NO